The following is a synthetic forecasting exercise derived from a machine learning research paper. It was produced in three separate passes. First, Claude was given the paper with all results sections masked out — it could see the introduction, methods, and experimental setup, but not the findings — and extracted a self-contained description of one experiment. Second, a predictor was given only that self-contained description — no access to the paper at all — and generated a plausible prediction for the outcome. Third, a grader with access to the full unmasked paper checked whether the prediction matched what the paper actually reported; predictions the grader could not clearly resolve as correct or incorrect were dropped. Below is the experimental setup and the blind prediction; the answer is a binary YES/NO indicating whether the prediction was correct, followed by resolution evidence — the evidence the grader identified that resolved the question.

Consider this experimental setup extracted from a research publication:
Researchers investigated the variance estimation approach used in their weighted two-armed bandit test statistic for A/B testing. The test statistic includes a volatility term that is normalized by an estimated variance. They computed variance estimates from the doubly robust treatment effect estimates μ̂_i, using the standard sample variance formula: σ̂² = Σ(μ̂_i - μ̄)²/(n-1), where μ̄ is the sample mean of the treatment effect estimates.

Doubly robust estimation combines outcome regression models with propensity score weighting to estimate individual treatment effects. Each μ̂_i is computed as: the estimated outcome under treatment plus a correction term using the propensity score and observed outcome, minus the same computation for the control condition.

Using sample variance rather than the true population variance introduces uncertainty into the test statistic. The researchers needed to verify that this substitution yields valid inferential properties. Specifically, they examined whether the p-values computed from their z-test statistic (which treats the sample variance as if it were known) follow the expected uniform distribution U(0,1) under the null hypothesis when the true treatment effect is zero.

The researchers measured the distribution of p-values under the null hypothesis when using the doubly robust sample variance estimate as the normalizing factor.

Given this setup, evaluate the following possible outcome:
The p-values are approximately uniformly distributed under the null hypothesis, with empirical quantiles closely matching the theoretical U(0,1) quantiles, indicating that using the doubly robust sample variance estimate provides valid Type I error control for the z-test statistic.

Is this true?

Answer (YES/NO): YES